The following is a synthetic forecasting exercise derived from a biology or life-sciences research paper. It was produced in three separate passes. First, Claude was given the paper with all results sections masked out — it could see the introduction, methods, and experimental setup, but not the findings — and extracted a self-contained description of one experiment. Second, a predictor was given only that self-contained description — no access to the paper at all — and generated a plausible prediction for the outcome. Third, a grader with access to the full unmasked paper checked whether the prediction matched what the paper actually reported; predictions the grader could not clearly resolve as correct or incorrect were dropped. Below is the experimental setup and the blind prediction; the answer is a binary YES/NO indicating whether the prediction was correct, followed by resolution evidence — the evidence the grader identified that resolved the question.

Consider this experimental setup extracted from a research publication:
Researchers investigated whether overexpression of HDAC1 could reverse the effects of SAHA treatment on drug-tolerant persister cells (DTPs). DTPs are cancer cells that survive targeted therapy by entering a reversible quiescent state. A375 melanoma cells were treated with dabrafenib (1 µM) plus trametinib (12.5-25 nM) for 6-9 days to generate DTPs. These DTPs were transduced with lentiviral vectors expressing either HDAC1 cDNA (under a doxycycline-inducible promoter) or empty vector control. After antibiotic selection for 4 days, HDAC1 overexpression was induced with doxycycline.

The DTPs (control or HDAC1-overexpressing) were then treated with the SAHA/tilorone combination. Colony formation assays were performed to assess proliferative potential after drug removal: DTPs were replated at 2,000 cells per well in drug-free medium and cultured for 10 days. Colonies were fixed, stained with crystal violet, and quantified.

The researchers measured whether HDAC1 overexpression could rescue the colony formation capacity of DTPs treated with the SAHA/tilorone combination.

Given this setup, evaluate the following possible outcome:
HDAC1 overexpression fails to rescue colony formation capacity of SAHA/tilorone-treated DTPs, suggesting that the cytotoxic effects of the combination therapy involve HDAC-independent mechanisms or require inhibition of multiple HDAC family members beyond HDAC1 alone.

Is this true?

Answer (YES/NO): NO